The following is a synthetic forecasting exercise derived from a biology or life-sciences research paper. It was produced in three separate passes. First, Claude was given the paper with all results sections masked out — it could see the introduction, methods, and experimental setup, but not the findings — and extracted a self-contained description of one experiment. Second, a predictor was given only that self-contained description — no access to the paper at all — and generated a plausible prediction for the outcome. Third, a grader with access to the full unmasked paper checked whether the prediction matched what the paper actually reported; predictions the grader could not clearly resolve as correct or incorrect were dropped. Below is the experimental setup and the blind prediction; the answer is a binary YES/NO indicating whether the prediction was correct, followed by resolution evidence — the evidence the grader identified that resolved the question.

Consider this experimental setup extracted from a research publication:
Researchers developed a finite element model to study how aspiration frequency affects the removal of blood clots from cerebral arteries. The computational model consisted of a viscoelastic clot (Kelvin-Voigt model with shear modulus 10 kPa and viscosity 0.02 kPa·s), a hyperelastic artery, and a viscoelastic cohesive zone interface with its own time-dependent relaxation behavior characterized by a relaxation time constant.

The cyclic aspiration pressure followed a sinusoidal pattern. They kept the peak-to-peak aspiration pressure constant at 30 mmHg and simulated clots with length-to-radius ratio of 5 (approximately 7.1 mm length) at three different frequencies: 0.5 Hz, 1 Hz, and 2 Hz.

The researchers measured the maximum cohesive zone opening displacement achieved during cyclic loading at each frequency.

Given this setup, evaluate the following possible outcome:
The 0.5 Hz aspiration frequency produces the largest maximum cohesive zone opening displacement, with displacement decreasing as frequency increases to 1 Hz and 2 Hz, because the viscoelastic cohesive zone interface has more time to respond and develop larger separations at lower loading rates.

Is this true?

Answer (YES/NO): NO